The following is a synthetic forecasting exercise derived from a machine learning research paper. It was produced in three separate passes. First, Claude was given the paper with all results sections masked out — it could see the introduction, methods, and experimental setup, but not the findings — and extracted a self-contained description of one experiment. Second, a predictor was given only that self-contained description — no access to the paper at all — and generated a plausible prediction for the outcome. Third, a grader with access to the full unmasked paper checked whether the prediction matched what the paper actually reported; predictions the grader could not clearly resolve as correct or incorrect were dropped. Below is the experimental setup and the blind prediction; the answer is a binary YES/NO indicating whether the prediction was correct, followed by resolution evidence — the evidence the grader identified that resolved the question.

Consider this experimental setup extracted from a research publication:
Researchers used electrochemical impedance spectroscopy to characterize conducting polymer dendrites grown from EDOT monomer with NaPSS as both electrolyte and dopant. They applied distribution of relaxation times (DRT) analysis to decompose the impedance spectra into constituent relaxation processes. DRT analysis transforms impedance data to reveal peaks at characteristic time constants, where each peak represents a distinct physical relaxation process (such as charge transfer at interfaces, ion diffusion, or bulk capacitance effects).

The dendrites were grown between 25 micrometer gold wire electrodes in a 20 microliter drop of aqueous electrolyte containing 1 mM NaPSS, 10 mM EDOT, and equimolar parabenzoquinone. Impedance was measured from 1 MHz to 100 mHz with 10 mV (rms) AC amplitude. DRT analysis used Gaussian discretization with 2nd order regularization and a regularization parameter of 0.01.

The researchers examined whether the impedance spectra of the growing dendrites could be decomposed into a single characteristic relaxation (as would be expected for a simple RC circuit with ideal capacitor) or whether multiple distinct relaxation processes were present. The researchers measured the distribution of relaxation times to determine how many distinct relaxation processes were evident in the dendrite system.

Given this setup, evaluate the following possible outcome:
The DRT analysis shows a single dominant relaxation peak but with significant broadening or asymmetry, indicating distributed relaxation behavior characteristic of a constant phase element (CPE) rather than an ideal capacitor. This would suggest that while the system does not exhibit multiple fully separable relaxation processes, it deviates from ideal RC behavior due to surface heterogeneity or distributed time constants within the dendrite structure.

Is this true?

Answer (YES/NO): NO